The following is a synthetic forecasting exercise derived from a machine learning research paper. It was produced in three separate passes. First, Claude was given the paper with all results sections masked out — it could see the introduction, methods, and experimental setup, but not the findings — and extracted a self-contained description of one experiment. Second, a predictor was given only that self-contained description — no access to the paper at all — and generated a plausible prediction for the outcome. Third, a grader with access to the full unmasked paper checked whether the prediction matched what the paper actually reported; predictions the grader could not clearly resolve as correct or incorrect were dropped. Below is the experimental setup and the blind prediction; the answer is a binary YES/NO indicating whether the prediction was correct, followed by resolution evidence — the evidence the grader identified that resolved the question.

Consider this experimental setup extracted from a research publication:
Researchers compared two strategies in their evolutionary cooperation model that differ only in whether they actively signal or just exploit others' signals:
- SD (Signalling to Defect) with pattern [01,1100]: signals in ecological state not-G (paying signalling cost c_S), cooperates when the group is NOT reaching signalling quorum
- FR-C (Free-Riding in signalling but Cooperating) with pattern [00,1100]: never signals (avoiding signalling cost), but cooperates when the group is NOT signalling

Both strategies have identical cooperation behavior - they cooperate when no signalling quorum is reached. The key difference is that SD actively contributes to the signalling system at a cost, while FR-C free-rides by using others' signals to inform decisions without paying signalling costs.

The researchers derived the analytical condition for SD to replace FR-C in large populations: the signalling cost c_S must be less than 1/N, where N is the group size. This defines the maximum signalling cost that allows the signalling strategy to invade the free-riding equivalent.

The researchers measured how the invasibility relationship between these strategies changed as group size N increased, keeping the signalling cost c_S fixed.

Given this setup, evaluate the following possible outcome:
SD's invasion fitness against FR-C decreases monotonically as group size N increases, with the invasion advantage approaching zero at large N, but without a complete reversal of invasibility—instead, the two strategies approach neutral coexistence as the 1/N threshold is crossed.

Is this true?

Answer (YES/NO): NO